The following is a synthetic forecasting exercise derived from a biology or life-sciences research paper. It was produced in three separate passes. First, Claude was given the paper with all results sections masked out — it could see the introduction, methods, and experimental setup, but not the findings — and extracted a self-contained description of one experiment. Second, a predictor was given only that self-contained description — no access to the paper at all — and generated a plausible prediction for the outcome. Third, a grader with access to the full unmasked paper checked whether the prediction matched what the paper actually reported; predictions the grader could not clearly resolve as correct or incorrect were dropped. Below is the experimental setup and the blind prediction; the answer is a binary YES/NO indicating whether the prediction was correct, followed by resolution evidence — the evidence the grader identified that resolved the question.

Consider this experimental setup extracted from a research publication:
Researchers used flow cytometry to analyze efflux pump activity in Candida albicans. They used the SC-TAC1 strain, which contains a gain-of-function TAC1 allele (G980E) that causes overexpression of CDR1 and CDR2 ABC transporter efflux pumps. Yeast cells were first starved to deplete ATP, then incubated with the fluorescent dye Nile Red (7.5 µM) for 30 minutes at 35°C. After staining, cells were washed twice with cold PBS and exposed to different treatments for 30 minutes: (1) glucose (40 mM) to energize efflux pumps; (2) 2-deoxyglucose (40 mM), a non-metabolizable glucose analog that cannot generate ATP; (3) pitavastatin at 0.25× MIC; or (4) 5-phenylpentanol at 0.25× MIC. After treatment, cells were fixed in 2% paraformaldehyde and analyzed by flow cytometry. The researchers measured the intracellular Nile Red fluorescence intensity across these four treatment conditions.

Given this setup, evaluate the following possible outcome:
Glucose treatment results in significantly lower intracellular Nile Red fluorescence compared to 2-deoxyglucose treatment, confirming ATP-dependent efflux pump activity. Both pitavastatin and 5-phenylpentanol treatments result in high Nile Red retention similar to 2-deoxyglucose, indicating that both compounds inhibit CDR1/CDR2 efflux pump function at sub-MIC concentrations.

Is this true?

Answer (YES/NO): YES